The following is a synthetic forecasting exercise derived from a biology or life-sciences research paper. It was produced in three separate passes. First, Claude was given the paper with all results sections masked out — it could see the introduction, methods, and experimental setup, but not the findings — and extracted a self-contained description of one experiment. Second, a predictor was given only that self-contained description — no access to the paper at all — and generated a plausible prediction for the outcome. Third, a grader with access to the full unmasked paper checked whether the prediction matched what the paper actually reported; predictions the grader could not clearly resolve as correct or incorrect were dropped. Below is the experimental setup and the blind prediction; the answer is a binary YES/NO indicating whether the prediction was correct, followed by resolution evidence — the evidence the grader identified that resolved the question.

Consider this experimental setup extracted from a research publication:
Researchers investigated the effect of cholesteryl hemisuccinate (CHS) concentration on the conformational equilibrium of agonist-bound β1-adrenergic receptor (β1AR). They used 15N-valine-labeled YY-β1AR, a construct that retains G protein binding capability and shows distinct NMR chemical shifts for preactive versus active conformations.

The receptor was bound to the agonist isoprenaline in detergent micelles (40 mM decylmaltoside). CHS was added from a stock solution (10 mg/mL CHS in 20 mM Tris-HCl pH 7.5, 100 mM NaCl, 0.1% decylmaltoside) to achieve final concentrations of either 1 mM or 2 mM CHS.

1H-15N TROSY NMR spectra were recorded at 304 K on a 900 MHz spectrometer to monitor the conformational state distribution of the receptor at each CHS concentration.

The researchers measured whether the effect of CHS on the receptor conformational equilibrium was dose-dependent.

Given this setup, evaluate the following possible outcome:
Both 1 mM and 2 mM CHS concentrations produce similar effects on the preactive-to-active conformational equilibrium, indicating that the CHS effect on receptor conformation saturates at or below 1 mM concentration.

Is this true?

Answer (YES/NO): NO